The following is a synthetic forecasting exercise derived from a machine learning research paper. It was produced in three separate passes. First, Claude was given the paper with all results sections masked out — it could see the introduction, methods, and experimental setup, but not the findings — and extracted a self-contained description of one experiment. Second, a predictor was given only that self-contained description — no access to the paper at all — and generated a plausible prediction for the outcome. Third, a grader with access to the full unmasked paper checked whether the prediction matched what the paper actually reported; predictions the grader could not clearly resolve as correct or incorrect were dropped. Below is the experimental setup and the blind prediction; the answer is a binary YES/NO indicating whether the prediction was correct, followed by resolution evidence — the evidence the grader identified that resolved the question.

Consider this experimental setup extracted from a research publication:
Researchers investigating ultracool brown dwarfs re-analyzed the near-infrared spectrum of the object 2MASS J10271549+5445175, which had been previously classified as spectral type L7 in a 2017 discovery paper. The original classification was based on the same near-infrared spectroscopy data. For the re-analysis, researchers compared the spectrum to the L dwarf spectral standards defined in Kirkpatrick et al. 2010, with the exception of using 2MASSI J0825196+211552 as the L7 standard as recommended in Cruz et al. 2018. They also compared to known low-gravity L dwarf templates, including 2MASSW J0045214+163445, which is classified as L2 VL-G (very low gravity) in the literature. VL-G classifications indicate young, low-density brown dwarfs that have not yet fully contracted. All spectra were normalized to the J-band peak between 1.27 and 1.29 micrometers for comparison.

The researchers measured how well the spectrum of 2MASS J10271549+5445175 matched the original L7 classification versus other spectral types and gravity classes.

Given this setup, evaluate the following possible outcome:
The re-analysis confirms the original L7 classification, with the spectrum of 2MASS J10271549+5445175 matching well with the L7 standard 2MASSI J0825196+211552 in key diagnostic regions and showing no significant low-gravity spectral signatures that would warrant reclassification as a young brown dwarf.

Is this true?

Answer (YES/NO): NO